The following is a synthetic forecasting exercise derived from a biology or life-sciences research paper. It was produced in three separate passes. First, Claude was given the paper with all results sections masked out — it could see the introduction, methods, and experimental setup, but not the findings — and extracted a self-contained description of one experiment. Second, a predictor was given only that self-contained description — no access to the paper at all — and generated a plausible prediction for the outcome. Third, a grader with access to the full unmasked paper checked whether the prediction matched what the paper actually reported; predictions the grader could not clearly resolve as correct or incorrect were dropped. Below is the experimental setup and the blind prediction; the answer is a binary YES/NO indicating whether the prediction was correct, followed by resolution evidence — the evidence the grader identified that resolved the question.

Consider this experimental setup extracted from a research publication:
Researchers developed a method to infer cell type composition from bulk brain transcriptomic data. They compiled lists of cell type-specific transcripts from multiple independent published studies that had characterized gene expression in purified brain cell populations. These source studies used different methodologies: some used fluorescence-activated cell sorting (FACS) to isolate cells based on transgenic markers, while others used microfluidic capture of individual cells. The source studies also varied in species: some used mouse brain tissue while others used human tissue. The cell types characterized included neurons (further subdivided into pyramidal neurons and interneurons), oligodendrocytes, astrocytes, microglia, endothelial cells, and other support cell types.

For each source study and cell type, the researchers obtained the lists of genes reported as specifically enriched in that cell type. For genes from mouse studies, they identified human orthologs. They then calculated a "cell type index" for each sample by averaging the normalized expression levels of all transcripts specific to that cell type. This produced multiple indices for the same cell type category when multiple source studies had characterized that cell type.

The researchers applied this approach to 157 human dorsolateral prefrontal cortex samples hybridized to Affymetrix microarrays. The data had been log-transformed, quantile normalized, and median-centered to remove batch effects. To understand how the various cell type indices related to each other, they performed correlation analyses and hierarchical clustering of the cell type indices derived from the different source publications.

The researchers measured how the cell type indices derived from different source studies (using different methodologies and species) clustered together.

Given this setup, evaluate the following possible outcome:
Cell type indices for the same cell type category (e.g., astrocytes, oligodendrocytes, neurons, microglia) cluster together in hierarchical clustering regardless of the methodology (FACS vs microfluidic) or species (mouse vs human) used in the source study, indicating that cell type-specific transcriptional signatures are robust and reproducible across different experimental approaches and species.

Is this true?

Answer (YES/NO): YES